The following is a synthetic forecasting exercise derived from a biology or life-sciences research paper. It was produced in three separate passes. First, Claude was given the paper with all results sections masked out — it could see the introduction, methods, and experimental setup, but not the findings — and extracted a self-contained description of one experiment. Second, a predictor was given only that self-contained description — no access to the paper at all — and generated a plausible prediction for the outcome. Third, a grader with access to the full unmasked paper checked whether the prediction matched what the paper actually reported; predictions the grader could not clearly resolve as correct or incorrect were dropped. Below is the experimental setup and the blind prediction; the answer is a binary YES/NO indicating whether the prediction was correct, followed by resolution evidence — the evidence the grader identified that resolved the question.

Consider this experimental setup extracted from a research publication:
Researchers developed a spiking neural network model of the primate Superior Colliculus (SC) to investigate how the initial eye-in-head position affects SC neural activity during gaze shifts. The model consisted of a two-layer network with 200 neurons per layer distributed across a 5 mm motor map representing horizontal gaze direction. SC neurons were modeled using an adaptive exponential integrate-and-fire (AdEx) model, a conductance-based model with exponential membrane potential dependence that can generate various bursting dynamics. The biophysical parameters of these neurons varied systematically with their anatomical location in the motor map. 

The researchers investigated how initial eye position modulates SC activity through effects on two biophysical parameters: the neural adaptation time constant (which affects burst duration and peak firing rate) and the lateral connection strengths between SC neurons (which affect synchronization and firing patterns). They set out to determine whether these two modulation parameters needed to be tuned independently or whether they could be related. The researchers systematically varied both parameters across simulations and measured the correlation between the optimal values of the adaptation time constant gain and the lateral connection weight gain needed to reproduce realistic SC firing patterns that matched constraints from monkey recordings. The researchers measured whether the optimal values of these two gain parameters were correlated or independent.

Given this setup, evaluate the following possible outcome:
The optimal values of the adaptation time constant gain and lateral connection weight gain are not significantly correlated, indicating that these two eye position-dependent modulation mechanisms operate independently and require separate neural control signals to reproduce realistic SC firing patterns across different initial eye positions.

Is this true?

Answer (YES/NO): NO